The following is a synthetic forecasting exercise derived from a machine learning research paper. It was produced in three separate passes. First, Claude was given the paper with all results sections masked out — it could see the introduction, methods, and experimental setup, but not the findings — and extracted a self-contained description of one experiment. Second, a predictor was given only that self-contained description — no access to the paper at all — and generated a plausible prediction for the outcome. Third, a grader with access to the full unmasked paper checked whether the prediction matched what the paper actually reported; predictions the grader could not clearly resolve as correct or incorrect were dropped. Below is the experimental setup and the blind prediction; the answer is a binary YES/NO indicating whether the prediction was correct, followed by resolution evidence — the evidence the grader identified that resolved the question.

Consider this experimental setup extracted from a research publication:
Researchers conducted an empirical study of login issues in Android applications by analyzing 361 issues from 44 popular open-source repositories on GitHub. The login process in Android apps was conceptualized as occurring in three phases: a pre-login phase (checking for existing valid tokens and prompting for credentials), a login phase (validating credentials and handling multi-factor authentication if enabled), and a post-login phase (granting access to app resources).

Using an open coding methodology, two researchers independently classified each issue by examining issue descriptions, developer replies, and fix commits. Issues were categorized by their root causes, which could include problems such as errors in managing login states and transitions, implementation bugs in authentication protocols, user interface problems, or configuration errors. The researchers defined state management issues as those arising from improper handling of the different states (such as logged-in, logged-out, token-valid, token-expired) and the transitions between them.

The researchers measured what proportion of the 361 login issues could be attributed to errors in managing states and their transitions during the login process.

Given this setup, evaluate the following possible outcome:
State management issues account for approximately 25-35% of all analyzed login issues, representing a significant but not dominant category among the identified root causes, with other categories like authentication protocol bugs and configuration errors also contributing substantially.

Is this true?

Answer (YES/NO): NO